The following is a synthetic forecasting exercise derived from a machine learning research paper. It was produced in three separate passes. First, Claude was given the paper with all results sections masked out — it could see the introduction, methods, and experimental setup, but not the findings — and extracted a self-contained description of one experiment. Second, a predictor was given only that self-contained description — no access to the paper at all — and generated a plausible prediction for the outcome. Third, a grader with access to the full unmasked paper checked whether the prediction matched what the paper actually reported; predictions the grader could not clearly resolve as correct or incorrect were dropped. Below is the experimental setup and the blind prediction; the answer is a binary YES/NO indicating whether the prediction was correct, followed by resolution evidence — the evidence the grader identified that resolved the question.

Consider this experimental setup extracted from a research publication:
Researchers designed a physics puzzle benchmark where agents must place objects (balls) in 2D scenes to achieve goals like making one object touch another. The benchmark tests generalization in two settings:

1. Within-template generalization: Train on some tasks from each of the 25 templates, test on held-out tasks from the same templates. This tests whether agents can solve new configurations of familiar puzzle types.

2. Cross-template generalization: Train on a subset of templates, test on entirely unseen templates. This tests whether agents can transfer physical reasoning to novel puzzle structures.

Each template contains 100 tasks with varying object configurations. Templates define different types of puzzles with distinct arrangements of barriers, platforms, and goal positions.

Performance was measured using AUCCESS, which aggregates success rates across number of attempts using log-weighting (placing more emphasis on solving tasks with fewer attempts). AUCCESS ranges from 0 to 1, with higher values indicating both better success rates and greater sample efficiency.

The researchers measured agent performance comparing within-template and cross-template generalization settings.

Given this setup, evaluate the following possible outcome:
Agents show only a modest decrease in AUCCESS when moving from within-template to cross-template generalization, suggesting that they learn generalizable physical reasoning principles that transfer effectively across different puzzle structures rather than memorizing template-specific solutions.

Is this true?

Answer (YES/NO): NO